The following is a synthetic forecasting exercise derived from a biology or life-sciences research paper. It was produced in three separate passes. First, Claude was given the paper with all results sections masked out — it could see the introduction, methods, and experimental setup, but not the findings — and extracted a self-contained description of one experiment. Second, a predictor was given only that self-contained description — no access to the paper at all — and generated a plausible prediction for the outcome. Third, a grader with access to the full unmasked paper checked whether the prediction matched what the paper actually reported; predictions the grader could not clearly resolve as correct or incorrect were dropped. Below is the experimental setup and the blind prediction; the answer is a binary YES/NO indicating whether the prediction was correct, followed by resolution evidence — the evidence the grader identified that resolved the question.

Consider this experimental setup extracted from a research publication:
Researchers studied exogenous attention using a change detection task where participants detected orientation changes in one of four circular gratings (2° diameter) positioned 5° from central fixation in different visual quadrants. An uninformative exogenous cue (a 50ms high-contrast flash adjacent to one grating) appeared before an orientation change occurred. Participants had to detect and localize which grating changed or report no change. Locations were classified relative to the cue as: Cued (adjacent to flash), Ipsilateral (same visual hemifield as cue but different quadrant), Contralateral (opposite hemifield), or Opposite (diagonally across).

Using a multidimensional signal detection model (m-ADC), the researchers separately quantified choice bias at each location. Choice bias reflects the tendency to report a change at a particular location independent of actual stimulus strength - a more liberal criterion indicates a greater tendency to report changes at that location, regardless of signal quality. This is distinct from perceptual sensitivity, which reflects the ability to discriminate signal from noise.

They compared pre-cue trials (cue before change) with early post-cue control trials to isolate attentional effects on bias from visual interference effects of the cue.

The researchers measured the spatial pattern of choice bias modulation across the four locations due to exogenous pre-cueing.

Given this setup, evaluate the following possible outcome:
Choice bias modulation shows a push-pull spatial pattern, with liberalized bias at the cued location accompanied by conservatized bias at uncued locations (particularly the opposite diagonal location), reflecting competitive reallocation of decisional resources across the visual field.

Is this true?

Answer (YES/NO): NO